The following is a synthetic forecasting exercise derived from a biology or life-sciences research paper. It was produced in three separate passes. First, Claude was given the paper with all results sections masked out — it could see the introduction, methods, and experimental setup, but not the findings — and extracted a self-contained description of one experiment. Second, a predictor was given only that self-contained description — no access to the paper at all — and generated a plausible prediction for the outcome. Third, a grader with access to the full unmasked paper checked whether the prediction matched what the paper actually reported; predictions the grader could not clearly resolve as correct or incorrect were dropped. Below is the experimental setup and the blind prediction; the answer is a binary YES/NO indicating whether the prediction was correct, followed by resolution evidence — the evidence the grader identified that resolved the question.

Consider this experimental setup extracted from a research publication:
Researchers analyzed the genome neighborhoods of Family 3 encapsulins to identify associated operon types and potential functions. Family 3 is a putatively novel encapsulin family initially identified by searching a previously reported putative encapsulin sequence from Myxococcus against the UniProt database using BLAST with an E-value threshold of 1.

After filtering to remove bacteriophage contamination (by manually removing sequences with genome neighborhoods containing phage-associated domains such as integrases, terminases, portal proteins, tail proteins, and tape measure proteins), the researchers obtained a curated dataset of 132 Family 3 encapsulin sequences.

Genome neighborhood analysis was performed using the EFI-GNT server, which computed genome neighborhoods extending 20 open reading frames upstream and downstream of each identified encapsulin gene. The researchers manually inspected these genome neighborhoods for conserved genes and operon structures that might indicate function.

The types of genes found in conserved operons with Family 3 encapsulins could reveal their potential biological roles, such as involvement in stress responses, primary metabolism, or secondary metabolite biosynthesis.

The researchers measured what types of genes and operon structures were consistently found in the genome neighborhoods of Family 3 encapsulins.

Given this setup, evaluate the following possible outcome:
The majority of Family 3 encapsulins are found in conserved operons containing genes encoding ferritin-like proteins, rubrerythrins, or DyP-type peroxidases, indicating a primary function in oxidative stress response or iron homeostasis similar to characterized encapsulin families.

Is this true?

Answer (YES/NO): NO